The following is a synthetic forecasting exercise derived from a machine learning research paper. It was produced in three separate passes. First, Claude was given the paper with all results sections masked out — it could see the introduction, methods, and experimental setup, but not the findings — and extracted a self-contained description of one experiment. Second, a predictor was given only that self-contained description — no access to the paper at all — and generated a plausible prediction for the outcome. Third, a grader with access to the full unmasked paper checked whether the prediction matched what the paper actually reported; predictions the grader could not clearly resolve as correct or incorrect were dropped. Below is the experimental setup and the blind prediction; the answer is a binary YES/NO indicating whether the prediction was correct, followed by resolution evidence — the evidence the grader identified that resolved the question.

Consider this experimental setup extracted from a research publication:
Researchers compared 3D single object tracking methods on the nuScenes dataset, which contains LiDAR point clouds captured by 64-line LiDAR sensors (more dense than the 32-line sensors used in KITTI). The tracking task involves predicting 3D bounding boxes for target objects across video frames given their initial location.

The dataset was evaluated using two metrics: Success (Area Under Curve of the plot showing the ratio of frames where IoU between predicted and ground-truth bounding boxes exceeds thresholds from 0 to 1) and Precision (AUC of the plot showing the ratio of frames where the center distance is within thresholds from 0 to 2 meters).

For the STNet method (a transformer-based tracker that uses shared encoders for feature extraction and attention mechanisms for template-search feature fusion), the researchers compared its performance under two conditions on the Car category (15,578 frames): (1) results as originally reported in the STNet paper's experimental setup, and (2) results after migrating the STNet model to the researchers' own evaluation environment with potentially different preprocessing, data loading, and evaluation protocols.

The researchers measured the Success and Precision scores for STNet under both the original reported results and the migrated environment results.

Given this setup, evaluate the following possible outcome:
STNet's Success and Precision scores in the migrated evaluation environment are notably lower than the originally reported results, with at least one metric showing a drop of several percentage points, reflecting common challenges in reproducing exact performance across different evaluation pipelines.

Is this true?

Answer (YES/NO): YES